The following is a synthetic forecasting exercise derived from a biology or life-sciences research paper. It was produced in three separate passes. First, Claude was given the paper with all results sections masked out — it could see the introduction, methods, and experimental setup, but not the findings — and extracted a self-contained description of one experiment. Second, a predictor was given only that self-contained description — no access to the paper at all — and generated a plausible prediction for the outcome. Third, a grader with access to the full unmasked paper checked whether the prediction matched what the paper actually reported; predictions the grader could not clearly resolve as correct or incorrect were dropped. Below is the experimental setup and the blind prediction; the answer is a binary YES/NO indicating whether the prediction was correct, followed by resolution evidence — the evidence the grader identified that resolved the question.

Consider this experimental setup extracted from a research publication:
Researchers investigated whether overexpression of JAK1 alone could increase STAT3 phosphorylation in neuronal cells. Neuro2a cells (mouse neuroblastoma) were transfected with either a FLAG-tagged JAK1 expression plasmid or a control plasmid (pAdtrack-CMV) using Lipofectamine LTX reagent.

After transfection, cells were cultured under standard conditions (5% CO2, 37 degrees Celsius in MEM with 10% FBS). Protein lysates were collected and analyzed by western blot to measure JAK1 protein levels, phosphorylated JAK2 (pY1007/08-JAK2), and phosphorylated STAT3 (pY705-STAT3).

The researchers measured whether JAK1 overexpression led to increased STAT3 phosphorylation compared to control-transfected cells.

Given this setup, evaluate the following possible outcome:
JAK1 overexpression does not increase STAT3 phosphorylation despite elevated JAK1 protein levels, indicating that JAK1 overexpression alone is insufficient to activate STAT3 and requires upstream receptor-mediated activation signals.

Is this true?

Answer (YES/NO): NO